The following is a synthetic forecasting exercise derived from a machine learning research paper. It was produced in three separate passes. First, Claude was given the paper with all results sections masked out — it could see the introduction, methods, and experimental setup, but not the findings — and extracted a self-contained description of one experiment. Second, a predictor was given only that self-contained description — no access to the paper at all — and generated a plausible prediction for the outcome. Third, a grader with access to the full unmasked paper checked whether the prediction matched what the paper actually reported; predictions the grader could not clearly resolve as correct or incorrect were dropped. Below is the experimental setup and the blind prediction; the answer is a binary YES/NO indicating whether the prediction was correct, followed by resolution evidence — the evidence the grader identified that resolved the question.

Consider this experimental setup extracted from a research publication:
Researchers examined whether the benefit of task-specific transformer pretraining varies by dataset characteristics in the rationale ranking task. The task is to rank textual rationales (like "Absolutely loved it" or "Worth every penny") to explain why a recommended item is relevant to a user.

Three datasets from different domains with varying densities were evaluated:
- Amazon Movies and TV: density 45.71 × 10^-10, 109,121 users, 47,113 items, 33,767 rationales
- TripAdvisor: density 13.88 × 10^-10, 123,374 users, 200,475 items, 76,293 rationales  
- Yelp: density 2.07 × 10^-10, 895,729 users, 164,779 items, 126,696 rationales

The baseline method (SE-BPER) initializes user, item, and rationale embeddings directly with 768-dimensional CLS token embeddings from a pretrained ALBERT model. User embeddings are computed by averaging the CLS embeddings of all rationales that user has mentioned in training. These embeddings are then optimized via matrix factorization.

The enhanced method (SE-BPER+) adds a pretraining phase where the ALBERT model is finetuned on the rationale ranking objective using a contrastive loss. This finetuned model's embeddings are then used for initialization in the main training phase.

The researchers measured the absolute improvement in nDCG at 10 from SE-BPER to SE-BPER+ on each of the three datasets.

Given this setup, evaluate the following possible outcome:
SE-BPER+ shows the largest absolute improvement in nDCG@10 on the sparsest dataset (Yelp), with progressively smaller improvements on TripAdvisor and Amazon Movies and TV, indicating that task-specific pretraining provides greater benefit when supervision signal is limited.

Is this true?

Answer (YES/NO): NO